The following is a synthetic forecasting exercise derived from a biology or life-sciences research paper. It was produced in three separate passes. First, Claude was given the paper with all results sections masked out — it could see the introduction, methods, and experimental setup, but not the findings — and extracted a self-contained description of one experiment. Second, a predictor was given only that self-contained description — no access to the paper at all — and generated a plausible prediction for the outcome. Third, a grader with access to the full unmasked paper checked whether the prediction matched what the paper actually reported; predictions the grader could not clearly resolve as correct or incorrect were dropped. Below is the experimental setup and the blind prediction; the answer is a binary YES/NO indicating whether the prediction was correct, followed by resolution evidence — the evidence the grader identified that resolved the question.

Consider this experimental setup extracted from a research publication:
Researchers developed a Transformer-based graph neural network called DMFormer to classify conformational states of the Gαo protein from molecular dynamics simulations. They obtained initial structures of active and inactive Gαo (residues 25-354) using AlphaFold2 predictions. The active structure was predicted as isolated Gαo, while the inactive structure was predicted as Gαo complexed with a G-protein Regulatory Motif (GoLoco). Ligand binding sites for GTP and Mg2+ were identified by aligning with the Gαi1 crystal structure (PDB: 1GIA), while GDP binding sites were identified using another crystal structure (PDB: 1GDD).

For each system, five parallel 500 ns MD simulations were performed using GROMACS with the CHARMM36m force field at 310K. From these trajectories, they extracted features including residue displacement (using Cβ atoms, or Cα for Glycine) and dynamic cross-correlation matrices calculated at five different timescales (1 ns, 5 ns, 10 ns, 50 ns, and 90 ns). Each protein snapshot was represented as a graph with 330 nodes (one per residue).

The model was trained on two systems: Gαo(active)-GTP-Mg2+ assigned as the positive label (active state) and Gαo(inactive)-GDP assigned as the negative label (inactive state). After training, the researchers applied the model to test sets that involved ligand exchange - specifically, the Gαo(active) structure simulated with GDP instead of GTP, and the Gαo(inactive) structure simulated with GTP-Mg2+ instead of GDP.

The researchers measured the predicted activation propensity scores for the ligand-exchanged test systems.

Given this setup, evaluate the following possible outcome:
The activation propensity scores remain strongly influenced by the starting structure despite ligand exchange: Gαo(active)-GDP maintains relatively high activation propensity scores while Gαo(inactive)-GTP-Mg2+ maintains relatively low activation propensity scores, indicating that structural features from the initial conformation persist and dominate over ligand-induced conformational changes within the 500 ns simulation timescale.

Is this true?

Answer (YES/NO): NO